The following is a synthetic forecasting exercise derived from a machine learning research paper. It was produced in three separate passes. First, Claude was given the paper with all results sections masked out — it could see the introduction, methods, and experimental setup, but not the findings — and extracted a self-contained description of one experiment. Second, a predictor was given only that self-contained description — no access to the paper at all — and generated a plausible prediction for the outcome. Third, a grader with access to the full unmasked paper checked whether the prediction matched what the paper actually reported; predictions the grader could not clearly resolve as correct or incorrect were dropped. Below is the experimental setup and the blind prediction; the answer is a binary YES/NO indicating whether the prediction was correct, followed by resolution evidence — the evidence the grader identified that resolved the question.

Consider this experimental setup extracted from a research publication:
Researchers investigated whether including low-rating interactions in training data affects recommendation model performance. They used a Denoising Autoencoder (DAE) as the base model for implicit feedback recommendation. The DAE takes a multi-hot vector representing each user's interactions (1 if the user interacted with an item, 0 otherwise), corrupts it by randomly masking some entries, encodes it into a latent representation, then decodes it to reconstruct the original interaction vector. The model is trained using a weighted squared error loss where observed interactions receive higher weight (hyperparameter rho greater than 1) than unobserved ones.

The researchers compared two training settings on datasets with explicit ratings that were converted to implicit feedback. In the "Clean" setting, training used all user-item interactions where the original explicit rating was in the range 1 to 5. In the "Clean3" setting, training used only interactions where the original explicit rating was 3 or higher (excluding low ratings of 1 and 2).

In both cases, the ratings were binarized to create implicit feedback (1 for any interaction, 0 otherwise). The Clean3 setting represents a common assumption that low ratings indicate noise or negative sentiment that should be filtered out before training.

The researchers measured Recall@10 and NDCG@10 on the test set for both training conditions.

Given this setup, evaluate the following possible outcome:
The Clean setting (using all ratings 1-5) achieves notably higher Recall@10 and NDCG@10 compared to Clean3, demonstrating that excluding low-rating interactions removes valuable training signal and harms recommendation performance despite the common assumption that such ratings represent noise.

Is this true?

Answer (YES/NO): YES